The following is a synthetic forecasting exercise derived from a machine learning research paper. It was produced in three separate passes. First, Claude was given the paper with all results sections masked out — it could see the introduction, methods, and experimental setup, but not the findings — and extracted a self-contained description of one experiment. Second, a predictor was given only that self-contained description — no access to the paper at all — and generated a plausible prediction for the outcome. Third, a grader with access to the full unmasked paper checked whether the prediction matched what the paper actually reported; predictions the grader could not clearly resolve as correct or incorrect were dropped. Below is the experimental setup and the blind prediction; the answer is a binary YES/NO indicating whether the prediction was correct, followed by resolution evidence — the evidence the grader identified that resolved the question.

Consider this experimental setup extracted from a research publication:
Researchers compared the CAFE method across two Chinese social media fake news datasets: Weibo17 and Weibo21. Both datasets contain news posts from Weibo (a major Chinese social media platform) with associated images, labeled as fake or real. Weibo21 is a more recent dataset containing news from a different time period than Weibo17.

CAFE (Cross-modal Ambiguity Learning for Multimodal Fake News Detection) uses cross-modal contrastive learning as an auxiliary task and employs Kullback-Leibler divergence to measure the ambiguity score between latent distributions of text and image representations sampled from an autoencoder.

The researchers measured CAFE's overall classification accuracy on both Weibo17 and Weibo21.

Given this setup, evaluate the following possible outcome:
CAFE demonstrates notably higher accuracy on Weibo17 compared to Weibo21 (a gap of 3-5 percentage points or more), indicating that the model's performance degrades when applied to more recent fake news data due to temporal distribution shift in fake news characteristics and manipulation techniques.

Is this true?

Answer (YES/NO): NO